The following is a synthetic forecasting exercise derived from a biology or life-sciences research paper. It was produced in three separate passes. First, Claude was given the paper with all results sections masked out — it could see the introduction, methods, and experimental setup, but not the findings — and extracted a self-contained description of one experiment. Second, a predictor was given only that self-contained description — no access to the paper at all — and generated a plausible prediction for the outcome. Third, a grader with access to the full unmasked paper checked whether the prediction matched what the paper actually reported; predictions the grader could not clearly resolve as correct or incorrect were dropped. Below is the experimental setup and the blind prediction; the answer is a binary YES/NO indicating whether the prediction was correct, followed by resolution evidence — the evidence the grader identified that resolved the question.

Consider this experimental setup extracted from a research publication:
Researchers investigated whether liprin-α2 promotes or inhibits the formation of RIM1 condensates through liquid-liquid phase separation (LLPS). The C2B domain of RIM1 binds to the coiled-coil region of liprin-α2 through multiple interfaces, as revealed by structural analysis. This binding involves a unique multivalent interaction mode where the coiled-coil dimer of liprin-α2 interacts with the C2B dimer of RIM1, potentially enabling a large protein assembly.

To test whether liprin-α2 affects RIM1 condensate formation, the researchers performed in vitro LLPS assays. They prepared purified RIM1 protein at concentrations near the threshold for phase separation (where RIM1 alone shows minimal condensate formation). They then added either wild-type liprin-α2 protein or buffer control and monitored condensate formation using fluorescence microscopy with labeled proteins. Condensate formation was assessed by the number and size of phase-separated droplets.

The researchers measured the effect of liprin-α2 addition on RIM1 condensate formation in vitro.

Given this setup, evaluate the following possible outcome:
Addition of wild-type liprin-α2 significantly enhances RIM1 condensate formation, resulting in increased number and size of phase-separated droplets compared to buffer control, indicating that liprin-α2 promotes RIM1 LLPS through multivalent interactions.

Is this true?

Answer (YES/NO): YES